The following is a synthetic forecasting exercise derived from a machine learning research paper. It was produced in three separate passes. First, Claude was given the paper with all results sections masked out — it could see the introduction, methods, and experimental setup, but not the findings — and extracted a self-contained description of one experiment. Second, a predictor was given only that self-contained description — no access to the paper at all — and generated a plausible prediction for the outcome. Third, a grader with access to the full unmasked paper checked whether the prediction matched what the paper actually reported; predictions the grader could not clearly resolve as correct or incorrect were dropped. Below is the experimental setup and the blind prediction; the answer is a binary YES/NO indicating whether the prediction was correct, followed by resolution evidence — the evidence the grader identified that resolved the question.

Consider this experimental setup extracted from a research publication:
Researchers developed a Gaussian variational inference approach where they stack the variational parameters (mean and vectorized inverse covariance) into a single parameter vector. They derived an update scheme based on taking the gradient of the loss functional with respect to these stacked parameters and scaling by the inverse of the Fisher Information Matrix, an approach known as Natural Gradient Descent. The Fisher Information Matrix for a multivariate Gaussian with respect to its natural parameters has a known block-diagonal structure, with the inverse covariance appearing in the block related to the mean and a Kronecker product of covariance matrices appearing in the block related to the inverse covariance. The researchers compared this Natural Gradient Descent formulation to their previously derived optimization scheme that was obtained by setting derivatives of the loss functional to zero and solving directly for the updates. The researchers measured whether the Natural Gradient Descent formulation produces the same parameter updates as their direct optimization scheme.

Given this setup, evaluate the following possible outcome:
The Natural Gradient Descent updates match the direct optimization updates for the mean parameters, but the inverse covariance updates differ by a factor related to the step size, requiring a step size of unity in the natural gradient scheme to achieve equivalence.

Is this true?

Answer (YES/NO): NO